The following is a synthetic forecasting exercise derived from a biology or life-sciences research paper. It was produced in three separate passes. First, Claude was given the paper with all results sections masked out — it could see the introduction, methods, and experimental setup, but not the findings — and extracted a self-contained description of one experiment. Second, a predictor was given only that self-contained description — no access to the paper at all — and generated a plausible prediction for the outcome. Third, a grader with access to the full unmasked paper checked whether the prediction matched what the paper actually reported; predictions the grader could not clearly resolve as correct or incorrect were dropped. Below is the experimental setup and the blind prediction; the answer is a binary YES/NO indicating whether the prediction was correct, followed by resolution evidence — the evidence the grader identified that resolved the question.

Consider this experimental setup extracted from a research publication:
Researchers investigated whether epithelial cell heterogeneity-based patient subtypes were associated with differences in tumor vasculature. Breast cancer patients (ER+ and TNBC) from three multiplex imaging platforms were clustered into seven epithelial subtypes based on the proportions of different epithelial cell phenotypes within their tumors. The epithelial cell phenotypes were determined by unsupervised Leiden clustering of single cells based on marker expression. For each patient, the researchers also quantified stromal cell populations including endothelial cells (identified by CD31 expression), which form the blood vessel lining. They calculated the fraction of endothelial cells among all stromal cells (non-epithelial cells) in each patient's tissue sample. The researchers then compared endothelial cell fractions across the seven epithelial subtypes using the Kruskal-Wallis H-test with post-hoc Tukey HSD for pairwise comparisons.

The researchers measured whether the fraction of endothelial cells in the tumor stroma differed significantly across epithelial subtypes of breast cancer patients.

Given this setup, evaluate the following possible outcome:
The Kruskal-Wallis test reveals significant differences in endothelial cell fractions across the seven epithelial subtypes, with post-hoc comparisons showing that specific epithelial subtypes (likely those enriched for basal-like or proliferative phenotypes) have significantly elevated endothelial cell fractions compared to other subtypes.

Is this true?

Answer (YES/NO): NO